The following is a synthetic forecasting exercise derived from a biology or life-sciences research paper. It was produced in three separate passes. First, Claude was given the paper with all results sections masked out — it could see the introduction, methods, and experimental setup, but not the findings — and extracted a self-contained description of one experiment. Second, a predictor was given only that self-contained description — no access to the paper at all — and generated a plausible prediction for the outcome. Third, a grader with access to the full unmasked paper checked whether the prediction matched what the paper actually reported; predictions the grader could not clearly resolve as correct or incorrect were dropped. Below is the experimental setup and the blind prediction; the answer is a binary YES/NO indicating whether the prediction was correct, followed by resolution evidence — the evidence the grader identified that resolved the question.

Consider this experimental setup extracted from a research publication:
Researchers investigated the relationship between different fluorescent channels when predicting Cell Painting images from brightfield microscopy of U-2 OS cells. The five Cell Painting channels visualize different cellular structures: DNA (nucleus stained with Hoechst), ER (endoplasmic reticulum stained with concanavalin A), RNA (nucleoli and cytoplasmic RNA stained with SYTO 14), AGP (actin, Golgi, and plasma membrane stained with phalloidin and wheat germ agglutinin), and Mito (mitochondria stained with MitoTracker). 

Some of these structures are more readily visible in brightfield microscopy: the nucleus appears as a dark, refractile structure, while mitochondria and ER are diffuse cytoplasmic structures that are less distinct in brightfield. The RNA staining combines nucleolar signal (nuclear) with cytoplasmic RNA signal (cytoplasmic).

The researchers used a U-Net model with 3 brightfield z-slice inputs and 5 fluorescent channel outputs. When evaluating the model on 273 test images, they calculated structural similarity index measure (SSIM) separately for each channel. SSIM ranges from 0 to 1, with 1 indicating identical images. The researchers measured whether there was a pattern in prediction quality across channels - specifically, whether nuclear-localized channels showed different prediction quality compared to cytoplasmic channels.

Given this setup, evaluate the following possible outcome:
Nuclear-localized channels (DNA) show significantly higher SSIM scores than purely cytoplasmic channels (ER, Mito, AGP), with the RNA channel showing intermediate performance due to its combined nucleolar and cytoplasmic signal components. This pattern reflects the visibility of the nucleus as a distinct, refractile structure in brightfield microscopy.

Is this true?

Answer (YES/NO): NO